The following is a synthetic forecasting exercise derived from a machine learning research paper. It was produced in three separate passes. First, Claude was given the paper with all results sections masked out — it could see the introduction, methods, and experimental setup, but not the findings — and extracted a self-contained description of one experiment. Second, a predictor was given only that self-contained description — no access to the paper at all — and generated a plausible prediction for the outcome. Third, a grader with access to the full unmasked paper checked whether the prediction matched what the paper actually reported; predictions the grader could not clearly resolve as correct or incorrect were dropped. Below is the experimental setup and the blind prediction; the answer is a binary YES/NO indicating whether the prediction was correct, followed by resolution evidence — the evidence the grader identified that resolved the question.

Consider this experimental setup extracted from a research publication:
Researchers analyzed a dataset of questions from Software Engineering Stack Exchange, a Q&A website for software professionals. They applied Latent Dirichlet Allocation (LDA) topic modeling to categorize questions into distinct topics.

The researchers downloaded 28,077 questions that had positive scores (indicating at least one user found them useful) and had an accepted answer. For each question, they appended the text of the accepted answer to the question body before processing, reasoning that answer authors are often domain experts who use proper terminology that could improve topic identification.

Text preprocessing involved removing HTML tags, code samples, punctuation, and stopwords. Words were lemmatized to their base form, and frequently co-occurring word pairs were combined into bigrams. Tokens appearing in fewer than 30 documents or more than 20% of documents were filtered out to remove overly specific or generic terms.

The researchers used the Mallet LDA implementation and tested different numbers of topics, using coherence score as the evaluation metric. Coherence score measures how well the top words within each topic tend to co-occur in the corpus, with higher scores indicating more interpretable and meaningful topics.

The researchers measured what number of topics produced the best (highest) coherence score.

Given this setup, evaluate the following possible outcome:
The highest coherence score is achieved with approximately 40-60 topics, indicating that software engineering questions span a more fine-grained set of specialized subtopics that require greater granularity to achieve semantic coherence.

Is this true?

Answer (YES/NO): YES